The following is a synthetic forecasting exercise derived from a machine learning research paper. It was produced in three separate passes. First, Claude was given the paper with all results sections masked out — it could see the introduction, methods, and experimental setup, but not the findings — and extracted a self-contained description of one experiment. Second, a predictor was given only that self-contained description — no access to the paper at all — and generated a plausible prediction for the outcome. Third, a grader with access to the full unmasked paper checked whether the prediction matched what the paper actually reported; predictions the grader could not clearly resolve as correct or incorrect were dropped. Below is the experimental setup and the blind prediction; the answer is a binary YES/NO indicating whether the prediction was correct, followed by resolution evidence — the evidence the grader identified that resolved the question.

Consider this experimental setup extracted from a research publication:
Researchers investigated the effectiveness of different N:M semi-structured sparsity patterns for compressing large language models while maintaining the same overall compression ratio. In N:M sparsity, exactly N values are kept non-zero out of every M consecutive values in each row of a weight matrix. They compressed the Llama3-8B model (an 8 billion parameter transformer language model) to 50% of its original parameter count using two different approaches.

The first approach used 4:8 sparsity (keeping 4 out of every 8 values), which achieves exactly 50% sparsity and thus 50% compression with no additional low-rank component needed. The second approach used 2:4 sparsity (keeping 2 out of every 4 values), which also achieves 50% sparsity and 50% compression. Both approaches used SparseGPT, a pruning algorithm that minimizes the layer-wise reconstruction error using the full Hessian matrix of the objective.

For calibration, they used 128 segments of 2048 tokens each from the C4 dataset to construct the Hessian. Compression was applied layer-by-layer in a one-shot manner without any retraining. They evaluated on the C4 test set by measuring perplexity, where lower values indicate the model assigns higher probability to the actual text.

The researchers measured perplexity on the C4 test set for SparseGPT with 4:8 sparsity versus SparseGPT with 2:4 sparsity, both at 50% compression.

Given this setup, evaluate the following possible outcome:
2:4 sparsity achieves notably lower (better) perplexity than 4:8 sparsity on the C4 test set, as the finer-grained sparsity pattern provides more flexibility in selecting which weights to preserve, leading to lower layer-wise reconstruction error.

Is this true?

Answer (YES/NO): NO